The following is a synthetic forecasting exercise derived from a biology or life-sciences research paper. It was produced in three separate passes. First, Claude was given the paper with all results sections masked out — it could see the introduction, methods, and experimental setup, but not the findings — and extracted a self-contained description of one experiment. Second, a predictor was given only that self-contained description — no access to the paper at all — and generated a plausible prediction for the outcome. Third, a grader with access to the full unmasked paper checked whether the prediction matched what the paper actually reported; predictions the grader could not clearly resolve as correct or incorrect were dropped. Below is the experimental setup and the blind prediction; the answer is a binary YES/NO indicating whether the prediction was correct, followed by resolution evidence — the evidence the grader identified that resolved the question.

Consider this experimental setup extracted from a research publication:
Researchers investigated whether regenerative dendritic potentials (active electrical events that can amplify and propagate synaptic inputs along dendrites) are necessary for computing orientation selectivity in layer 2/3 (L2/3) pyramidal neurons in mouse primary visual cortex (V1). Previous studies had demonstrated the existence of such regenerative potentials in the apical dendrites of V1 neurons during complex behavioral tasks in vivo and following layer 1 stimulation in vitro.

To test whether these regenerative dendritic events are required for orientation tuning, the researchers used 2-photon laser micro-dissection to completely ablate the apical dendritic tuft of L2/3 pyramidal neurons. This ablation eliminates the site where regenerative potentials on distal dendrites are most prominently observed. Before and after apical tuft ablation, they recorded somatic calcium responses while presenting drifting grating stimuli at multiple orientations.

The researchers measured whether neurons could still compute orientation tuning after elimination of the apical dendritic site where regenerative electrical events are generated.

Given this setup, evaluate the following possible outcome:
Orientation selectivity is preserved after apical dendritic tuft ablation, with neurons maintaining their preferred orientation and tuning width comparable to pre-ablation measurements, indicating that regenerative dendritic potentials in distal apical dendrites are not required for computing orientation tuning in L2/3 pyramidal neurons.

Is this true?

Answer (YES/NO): YES